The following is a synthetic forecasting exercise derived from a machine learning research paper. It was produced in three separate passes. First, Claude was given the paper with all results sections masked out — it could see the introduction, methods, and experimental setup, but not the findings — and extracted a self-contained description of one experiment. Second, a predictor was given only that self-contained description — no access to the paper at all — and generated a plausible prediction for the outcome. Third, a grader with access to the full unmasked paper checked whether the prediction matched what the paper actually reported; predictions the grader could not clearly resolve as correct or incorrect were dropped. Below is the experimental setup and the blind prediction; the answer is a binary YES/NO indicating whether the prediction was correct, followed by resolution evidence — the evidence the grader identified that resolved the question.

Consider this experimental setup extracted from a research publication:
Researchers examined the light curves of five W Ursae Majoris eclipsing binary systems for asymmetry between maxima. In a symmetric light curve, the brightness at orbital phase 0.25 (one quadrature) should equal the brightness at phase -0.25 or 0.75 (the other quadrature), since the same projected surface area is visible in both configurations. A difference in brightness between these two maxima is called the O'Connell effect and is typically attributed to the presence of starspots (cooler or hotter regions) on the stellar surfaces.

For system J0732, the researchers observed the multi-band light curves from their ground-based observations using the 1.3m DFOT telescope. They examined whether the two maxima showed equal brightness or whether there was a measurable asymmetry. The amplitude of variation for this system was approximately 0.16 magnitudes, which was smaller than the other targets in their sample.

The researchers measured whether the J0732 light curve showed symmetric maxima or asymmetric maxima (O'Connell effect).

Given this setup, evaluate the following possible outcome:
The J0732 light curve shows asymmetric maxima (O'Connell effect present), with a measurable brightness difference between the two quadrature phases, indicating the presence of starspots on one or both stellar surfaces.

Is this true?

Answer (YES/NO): YES